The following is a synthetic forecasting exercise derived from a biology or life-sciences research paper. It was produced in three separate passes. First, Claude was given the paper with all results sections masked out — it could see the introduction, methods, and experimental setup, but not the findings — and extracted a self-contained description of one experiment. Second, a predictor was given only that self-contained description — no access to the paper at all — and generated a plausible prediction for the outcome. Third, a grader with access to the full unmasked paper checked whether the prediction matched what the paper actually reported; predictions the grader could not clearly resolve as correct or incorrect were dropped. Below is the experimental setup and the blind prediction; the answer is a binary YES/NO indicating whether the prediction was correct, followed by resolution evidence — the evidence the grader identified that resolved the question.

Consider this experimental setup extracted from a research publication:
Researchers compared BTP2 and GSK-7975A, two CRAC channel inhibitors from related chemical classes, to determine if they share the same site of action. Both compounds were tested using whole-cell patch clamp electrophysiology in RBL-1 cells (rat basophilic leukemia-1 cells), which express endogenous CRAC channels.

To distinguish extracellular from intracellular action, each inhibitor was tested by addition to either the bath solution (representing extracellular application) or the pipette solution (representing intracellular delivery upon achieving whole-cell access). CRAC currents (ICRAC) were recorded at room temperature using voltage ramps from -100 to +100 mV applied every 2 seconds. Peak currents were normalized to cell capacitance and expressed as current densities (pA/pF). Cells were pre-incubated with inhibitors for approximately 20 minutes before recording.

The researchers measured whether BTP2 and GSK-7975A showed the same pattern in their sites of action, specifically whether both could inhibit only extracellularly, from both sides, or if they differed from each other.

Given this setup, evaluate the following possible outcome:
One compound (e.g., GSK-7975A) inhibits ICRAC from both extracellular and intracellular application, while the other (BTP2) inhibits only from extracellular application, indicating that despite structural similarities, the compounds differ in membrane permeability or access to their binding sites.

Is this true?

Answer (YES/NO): NO